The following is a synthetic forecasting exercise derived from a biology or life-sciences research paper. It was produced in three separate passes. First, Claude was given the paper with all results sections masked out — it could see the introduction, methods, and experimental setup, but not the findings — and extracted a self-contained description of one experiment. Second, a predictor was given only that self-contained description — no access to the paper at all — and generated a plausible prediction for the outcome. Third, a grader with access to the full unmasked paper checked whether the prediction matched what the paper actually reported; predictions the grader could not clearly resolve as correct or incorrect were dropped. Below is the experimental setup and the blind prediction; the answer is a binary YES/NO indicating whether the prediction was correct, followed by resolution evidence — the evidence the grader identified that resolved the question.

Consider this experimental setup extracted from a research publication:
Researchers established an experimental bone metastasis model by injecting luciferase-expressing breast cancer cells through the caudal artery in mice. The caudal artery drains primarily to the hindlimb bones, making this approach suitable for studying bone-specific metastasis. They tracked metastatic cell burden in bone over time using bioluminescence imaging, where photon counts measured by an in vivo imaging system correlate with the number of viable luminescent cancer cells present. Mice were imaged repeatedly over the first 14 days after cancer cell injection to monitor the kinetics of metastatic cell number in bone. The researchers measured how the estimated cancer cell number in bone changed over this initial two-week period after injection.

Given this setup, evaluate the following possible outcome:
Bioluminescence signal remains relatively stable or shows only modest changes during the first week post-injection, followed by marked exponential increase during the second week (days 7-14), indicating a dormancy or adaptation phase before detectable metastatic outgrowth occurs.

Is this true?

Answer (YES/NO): NO